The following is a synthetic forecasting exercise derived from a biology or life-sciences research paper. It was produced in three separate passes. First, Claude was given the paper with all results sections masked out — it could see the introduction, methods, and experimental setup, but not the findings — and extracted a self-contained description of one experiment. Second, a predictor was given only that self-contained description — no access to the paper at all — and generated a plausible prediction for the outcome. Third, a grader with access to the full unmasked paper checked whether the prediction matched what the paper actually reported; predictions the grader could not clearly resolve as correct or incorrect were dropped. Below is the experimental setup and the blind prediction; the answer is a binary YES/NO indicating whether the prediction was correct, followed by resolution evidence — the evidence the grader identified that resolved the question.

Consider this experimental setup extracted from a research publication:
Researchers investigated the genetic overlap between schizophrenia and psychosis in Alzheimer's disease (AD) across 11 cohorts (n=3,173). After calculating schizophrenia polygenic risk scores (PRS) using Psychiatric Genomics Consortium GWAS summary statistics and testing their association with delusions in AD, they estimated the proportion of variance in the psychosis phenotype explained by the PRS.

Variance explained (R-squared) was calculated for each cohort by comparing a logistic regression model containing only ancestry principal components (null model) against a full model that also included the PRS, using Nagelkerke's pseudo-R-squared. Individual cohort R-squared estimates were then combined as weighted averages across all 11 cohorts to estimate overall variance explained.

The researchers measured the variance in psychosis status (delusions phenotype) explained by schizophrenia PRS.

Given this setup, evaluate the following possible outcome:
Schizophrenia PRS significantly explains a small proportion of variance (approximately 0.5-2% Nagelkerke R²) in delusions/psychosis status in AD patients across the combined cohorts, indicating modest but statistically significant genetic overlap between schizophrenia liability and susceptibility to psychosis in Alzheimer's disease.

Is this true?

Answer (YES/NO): NO